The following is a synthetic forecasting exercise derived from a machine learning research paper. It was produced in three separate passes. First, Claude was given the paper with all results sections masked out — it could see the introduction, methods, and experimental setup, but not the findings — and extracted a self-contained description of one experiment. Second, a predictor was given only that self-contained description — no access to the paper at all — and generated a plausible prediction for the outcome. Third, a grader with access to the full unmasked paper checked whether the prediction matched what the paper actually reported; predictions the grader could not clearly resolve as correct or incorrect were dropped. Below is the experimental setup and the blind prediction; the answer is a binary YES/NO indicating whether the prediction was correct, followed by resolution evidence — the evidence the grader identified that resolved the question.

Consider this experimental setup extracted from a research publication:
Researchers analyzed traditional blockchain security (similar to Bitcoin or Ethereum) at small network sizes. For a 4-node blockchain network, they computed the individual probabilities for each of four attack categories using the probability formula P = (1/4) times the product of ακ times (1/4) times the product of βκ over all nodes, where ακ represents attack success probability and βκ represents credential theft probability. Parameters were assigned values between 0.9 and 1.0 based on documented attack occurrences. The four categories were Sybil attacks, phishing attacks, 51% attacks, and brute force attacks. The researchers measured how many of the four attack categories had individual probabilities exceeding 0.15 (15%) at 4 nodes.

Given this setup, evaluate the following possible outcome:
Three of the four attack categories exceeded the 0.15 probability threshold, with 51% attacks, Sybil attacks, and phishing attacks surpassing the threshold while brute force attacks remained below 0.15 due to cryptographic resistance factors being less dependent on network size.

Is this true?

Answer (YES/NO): YES